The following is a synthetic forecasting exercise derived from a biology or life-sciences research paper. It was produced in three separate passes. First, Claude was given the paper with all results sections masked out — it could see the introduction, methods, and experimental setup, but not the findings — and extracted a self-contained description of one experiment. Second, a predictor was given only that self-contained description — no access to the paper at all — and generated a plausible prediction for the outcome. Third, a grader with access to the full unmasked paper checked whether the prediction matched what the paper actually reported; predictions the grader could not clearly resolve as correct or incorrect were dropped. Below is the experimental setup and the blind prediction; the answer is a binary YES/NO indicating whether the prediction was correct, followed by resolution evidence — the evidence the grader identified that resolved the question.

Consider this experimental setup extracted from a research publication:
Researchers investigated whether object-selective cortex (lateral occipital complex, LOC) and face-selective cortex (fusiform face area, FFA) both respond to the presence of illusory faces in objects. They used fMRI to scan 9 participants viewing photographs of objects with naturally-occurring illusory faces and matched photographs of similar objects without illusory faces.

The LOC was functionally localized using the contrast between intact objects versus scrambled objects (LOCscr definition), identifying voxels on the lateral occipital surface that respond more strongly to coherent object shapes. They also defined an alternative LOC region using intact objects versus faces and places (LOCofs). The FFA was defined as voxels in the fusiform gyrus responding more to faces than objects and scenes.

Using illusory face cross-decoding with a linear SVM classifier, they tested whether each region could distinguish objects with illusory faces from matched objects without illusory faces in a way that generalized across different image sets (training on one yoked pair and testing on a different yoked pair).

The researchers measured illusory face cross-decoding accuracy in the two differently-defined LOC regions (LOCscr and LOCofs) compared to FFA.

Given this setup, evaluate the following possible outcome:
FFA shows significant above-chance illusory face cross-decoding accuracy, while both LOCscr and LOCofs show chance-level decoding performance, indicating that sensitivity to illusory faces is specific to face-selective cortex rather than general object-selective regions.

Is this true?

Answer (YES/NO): NO